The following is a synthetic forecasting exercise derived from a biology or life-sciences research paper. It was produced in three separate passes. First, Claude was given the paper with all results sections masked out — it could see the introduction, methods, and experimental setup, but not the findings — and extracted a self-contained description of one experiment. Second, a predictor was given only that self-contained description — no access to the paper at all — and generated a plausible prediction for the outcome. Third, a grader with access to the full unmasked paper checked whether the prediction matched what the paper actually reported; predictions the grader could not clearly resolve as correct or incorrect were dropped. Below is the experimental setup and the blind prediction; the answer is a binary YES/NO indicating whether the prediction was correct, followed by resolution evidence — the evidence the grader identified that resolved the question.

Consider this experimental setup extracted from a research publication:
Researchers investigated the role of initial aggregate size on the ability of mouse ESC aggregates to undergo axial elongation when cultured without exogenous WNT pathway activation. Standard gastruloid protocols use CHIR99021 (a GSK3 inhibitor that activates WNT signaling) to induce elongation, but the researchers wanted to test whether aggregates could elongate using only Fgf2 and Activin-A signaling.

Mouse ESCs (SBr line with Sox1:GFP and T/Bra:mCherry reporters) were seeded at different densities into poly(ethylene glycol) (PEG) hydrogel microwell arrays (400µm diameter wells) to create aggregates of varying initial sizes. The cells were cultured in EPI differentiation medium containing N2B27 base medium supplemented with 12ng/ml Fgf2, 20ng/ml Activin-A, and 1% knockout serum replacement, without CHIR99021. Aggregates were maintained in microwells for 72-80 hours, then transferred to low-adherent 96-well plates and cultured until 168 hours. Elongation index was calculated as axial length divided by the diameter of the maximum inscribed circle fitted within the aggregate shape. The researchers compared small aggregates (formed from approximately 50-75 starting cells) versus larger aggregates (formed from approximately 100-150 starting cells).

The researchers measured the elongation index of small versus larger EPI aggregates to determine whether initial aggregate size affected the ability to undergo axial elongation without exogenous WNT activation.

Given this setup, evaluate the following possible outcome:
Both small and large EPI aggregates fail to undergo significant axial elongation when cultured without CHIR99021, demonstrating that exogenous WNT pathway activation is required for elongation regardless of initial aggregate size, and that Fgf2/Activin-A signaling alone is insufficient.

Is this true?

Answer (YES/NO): NO